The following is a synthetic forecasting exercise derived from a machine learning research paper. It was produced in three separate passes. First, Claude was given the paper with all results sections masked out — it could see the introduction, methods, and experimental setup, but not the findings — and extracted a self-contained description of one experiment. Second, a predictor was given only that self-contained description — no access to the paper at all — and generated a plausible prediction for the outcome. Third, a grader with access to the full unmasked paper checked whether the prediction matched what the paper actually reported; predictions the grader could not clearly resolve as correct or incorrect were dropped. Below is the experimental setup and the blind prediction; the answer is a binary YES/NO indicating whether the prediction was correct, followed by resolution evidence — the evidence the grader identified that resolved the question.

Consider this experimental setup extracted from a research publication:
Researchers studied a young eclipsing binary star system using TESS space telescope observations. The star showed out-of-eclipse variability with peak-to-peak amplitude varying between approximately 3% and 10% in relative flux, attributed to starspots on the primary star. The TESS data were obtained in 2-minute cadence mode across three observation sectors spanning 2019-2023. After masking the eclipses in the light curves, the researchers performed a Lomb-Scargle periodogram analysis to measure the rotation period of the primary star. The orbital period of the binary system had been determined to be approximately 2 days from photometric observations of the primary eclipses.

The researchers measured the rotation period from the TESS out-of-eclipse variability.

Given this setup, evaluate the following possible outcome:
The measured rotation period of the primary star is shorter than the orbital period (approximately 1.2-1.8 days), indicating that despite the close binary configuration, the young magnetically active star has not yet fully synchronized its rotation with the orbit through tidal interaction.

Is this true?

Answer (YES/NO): NO